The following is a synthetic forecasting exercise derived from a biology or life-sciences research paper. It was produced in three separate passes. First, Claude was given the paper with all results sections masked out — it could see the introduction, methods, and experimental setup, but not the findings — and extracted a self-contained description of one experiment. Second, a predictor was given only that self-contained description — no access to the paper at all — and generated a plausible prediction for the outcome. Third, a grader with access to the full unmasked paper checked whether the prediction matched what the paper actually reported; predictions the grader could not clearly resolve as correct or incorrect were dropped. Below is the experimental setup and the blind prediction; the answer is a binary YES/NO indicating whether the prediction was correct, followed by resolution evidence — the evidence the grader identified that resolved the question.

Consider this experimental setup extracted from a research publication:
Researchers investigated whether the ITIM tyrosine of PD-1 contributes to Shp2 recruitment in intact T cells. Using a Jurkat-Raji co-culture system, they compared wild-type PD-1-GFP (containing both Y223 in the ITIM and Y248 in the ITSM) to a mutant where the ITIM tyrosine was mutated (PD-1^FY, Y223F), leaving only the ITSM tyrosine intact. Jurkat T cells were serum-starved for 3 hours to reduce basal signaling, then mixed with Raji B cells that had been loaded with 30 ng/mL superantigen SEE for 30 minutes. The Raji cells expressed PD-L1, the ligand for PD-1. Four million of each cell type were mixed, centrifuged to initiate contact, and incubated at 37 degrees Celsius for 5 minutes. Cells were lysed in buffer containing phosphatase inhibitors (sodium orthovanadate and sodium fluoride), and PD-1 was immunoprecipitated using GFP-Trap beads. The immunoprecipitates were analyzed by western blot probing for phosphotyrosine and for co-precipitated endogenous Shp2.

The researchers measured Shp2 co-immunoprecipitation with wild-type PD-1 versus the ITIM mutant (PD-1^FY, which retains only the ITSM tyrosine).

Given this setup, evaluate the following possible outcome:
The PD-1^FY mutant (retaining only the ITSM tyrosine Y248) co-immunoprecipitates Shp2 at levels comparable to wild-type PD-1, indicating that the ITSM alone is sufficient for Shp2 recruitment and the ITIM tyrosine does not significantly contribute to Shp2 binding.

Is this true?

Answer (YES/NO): NO